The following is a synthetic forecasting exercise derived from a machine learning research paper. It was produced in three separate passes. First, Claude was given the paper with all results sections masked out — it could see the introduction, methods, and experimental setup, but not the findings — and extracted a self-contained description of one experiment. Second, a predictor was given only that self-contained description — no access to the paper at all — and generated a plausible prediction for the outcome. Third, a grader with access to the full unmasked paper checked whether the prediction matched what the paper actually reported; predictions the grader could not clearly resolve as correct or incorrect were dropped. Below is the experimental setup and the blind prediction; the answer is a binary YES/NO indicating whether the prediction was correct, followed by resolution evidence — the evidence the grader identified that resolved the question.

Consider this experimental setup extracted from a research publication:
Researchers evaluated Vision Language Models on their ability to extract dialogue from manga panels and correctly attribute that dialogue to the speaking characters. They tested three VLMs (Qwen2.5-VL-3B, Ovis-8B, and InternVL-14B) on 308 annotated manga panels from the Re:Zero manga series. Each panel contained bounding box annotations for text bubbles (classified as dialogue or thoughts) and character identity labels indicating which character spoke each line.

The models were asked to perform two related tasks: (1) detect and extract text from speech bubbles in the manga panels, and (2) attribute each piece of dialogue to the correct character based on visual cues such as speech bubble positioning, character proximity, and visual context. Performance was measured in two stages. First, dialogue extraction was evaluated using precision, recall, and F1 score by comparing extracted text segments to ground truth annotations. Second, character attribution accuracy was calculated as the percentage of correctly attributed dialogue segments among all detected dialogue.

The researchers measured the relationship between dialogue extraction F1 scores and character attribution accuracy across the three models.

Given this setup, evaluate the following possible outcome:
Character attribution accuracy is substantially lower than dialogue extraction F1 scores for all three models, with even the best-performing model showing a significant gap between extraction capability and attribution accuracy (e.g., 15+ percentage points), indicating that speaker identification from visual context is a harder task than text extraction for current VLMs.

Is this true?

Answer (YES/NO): YES